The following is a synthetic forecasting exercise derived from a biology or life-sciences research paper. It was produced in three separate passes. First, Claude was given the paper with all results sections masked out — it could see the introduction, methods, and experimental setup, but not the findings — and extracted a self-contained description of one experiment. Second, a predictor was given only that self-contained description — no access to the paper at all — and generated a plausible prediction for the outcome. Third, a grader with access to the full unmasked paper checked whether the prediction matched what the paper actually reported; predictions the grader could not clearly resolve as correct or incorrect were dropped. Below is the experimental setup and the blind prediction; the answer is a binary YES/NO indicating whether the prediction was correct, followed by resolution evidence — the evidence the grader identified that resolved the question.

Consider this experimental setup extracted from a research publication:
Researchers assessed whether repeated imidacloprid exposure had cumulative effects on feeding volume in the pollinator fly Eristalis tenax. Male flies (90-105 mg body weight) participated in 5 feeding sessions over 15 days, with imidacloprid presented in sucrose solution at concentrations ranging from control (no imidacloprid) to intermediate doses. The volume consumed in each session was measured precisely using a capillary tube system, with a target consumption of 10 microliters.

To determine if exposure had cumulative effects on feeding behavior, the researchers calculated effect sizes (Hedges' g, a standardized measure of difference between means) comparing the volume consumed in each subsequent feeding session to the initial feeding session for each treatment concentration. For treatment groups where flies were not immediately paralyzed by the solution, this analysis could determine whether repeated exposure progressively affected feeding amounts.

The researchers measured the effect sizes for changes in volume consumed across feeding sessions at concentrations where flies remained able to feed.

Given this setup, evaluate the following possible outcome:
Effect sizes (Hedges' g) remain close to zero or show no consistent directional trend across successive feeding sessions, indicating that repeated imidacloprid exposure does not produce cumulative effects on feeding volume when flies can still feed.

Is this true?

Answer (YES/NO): YES